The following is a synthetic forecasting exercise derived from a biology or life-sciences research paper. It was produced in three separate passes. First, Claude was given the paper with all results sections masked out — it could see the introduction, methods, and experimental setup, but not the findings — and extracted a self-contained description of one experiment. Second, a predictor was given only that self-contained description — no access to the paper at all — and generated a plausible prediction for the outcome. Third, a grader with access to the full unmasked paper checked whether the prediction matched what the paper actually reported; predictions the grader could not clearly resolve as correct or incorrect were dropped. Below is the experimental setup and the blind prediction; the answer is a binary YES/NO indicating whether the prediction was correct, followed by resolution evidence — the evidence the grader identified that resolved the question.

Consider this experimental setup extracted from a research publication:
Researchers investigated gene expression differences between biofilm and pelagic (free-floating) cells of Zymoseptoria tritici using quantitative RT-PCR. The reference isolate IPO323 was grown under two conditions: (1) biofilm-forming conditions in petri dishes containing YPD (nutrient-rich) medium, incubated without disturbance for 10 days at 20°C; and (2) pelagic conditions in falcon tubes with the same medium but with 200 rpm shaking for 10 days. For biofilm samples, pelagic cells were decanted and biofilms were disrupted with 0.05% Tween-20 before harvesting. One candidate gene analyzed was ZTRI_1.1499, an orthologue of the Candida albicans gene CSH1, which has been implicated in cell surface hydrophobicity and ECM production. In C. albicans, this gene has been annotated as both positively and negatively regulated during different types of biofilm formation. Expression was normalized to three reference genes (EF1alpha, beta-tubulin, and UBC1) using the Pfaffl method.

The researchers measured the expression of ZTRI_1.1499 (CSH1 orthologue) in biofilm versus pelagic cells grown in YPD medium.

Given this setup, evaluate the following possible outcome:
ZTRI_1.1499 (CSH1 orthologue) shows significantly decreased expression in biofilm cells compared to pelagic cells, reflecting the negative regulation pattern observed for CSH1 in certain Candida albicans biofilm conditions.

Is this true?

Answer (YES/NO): NO